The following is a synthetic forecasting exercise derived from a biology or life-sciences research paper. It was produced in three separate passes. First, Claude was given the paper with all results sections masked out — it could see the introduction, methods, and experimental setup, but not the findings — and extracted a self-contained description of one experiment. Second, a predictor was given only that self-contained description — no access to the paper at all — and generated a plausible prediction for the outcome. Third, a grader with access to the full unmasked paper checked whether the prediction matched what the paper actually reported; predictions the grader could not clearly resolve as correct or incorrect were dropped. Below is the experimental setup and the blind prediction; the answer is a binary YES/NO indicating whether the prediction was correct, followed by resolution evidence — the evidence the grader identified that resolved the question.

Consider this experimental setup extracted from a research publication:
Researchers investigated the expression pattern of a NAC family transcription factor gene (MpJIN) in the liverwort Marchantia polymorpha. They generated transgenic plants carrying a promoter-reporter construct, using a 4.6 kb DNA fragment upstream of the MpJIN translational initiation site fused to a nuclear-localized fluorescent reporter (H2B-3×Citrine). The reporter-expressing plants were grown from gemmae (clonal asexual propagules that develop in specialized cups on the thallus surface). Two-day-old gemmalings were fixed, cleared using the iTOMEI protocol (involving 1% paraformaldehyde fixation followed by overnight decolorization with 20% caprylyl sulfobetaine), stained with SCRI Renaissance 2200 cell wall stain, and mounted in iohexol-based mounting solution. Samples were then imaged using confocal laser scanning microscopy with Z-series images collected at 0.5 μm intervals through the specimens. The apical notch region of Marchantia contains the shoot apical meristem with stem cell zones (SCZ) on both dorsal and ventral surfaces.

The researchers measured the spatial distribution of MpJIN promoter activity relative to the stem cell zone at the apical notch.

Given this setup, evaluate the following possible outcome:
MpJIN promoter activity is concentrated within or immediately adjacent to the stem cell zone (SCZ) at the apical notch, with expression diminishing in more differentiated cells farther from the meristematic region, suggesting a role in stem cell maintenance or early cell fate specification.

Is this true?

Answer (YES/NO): NO